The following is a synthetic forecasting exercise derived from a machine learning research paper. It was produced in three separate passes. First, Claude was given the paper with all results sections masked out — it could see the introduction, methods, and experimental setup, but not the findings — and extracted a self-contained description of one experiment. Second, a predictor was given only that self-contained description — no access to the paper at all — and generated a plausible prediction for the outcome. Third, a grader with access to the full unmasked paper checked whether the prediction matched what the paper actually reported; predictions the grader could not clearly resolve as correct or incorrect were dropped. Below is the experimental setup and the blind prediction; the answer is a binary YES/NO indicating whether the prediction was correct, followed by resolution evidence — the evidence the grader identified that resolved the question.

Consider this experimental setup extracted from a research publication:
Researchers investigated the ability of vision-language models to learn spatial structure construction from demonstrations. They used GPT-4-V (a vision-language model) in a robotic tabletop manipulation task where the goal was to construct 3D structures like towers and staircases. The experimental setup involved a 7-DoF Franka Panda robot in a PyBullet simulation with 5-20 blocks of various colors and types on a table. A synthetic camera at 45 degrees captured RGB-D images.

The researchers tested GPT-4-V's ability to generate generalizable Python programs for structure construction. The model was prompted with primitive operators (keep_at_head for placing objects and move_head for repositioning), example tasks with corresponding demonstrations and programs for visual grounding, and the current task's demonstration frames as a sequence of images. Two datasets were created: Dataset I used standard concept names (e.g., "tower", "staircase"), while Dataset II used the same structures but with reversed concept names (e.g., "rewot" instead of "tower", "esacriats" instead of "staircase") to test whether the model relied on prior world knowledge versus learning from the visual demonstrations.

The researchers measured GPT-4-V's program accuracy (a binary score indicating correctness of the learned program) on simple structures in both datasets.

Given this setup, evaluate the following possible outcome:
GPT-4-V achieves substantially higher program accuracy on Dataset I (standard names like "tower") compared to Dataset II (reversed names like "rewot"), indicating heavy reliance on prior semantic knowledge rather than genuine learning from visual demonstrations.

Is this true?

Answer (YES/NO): YES